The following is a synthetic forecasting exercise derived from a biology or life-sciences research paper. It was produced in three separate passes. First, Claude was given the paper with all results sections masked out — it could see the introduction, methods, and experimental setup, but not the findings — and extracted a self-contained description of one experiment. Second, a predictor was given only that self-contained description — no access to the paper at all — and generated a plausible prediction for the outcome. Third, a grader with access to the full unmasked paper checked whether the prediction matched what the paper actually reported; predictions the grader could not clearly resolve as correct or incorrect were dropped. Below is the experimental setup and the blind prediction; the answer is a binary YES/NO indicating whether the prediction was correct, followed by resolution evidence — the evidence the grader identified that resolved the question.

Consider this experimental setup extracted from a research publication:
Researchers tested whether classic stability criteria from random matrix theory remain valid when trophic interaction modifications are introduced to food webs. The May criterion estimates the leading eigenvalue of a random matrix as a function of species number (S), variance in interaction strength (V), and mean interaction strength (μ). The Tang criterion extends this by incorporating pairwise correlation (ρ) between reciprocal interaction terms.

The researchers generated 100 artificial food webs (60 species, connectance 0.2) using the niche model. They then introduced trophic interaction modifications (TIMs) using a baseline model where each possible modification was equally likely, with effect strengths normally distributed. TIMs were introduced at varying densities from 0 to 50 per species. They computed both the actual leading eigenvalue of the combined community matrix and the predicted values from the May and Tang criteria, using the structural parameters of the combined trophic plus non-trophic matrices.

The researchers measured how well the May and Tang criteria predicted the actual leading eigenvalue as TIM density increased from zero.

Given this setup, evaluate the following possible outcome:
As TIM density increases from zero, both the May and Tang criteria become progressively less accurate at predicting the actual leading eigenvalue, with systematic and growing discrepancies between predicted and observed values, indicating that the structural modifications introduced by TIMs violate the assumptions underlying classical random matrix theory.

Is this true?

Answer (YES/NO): NO